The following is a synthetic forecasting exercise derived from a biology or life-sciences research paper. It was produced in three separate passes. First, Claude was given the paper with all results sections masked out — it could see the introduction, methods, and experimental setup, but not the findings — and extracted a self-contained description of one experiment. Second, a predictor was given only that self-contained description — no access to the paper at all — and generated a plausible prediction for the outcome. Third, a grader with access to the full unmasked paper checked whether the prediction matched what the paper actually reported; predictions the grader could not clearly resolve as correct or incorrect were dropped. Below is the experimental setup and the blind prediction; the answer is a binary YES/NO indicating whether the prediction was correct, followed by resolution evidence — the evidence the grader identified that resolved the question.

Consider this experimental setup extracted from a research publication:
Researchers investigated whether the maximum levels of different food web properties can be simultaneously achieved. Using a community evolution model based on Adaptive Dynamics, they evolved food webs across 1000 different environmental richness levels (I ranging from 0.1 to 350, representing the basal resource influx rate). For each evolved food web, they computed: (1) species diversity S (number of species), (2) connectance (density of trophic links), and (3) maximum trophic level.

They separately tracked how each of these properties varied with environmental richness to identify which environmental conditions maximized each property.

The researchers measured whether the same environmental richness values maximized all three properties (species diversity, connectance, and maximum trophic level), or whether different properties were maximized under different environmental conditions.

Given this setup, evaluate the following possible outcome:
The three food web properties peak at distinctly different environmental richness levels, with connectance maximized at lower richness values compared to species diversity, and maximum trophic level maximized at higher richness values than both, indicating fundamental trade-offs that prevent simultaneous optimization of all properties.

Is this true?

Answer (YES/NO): NO